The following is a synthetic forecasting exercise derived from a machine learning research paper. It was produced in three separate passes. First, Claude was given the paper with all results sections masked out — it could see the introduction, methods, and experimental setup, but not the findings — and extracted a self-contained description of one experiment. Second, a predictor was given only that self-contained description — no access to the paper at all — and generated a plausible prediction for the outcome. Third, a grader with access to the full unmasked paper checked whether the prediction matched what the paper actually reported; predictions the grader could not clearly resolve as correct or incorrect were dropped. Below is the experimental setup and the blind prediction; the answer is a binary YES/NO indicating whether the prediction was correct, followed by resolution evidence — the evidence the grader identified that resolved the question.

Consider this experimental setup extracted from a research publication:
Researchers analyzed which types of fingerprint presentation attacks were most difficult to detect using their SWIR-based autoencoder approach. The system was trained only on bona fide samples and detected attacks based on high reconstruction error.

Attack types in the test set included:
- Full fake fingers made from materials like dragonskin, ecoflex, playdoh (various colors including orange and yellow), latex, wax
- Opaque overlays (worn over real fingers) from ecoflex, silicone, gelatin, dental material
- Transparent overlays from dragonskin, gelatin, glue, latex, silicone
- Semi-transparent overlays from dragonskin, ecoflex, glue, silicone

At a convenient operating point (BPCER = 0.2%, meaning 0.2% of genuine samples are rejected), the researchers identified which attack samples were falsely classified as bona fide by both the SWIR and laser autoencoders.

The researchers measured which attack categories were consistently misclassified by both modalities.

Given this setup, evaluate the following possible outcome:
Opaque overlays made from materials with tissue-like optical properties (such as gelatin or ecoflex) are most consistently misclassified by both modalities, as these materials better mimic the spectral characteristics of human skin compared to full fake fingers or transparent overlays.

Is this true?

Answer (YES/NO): NO